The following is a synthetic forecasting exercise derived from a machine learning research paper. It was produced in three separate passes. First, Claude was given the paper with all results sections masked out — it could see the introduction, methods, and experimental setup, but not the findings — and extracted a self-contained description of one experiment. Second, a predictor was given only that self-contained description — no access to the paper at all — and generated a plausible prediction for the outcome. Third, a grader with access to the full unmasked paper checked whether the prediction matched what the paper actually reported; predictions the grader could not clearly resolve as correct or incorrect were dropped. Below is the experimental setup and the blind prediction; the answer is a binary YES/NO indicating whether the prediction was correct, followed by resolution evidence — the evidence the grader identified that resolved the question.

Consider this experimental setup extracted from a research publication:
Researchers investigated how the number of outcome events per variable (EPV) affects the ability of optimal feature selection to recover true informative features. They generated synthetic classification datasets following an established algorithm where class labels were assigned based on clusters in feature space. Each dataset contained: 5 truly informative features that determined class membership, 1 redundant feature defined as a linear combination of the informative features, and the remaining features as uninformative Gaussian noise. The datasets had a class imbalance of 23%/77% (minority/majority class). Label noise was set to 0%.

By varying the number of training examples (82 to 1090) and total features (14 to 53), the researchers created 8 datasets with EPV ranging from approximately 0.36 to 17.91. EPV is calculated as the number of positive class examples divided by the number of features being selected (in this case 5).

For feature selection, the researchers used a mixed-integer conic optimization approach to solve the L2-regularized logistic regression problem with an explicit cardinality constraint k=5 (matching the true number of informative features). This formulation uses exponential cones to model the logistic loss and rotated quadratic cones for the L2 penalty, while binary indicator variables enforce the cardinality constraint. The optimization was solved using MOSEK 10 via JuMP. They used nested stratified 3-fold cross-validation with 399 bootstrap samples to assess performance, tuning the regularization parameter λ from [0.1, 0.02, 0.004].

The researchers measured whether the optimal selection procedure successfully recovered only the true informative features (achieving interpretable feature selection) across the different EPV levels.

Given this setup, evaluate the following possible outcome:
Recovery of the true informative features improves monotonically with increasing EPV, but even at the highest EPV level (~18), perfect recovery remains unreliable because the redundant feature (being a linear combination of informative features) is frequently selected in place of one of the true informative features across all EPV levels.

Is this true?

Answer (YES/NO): NO